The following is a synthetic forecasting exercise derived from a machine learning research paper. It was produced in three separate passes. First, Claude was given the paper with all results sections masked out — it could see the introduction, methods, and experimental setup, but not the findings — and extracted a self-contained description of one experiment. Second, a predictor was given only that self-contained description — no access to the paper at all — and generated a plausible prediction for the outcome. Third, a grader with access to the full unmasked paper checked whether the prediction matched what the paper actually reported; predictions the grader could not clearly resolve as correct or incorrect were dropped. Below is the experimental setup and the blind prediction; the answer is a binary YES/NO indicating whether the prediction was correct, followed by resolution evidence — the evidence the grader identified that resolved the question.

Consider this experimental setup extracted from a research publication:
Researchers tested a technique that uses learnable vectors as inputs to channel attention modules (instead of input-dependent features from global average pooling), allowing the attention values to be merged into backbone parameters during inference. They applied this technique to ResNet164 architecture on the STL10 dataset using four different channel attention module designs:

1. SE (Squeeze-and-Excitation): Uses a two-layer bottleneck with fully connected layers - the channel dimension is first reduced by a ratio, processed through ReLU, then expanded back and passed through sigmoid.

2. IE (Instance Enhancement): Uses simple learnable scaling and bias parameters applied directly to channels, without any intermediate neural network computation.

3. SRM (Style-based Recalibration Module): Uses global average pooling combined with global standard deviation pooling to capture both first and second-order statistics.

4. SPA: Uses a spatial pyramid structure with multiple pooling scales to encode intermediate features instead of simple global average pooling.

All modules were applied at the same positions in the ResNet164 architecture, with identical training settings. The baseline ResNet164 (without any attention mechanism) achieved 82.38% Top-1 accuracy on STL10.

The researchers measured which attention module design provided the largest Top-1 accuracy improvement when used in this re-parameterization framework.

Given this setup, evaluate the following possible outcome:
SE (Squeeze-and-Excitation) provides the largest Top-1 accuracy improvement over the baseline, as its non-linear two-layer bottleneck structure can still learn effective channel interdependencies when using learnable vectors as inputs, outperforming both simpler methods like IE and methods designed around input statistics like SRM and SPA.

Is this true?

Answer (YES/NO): NO